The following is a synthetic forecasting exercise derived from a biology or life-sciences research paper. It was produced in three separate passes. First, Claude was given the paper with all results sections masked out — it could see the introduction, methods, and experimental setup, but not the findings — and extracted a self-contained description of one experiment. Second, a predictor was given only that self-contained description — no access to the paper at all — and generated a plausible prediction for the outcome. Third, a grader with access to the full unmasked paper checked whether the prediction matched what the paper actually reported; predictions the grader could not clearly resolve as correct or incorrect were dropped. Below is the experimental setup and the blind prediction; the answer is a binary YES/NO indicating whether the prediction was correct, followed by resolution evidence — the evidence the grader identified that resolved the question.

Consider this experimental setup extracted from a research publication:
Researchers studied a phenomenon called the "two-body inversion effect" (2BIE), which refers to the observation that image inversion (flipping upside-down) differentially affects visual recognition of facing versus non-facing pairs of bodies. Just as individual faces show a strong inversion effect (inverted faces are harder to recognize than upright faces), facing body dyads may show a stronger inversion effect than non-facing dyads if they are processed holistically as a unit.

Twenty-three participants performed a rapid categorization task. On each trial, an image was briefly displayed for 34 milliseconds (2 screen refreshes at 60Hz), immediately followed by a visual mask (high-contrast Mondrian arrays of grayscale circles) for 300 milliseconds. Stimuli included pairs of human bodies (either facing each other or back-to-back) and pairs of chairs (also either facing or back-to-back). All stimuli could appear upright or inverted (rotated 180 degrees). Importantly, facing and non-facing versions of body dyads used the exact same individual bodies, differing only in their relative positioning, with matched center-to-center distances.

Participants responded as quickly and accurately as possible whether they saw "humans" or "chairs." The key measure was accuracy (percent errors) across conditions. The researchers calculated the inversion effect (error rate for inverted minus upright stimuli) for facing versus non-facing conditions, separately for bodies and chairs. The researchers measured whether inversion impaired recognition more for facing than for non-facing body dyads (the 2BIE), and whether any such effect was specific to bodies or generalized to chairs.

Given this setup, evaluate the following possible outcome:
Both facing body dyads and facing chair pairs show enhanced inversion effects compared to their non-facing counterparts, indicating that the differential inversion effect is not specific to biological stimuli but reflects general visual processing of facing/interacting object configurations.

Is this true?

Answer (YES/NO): NO